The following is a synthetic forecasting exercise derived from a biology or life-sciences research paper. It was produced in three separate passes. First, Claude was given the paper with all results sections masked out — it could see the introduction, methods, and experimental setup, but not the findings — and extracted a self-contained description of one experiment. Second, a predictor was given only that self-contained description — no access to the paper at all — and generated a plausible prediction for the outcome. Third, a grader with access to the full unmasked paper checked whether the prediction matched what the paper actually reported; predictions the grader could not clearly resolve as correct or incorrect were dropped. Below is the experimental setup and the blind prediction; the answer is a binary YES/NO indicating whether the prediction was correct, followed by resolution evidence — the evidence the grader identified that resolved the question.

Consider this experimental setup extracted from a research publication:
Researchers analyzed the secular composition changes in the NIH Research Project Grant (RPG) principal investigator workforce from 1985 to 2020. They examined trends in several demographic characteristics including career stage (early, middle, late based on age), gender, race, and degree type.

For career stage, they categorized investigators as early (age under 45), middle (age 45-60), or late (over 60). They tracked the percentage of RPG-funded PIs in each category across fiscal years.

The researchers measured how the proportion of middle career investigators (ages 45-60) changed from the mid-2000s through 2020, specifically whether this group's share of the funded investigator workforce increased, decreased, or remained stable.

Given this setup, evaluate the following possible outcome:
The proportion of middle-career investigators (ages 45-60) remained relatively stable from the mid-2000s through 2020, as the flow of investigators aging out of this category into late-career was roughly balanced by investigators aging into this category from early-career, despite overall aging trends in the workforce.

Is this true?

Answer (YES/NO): NO